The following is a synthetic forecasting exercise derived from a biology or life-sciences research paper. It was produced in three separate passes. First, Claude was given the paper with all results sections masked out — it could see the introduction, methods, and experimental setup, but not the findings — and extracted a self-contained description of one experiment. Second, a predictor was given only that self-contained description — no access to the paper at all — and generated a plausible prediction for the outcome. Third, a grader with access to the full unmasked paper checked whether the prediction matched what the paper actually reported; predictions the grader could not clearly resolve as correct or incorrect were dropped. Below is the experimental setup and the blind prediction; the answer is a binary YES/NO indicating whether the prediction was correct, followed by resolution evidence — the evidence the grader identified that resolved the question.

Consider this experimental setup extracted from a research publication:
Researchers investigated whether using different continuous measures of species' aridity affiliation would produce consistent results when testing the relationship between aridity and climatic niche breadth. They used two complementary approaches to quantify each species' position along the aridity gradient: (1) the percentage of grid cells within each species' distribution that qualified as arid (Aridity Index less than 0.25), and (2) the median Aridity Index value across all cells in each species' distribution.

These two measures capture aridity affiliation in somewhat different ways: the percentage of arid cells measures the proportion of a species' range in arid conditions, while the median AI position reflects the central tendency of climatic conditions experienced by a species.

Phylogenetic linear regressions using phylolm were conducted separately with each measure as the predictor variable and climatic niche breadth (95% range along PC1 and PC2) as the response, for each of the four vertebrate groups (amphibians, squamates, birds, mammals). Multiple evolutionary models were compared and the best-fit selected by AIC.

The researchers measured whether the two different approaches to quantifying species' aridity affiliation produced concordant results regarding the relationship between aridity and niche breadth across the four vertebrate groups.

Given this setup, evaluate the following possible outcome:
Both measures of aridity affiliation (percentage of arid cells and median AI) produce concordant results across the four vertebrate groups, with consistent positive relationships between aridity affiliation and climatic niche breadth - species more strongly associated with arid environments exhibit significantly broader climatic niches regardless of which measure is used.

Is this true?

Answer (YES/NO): NO